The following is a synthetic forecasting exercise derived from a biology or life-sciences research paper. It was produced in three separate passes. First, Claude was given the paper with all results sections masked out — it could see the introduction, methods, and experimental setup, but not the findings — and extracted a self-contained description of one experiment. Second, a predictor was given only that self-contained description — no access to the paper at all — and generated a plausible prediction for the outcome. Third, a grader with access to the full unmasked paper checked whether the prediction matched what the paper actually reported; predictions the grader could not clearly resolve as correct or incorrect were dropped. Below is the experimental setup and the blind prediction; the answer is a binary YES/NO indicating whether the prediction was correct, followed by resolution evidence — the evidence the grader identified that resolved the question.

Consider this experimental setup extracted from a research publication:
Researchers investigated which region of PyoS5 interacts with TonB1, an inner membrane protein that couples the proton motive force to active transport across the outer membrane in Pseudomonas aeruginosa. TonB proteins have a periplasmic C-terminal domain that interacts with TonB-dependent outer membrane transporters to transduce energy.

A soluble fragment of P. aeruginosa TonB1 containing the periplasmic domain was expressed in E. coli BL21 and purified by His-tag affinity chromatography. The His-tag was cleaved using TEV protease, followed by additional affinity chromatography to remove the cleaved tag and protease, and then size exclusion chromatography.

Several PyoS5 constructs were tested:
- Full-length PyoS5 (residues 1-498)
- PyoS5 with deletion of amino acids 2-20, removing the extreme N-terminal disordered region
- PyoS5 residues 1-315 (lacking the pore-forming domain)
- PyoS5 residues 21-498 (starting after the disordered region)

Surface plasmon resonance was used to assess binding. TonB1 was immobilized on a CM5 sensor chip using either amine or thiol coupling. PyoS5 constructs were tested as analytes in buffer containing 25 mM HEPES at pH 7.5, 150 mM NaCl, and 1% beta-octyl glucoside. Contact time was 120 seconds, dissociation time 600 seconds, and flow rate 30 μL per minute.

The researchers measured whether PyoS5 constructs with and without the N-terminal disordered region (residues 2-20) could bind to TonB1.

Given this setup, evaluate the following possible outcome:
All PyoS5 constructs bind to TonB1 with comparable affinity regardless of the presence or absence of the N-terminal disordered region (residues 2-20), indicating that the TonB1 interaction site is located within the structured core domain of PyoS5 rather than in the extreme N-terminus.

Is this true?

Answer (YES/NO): NO